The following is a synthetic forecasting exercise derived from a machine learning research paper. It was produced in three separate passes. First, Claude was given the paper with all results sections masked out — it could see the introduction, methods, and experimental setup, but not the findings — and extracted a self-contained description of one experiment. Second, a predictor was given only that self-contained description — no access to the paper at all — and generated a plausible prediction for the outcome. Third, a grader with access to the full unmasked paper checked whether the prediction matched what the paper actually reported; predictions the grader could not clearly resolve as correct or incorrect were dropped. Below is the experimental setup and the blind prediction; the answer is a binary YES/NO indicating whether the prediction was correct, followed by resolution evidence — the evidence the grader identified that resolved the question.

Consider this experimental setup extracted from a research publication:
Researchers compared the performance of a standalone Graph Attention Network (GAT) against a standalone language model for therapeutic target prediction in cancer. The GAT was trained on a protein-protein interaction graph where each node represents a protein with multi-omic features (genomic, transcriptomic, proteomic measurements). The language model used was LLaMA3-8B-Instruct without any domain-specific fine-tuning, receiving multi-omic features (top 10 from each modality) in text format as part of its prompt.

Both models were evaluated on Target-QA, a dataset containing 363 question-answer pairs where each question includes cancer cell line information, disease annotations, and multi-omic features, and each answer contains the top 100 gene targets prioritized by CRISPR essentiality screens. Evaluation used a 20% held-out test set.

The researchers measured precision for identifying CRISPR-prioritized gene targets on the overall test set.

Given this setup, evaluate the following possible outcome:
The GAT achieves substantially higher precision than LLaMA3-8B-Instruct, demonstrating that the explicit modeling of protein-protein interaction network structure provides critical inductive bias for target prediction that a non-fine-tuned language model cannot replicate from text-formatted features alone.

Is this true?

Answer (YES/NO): NO